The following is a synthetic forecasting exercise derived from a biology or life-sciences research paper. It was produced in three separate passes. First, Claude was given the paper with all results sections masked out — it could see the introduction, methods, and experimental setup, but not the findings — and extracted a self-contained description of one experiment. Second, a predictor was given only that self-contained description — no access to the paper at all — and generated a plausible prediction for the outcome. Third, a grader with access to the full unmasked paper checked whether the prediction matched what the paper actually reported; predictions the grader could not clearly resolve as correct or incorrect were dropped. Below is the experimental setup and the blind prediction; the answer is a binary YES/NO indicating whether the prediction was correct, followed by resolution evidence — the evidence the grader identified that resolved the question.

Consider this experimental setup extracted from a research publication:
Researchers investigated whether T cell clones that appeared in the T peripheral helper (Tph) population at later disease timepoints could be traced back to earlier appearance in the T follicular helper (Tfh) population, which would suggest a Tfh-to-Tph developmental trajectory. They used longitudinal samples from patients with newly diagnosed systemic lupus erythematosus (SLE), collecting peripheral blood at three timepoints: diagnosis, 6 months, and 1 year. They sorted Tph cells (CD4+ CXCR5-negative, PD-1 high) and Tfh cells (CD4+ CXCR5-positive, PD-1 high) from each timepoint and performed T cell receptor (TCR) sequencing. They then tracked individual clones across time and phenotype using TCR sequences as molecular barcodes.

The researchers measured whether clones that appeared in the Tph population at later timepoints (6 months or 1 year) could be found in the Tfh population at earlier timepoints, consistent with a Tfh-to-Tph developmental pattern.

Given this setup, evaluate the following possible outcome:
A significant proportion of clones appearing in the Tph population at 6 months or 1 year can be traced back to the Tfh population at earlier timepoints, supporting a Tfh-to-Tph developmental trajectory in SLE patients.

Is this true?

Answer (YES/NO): YES